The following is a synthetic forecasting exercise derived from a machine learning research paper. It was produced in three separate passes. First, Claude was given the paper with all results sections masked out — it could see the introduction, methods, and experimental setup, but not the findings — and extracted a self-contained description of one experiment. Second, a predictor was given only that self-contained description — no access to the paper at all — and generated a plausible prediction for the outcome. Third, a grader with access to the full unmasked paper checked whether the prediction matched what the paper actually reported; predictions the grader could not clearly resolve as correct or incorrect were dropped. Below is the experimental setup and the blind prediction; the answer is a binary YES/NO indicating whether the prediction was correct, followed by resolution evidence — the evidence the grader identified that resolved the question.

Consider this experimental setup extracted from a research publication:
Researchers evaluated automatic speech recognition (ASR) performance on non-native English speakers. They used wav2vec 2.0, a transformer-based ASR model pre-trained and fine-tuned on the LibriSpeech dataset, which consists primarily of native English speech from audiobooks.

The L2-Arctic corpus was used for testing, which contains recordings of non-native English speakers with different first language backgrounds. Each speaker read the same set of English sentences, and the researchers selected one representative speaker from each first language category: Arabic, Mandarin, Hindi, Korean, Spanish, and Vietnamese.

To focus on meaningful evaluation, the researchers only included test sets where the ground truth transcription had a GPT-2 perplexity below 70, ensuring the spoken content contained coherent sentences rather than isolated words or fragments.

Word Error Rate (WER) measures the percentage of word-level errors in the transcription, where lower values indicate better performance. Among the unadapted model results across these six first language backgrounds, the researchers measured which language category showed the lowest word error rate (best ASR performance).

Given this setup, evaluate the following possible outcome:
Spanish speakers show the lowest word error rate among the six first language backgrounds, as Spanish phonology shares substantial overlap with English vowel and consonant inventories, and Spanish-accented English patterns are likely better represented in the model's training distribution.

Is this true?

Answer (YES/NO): NO